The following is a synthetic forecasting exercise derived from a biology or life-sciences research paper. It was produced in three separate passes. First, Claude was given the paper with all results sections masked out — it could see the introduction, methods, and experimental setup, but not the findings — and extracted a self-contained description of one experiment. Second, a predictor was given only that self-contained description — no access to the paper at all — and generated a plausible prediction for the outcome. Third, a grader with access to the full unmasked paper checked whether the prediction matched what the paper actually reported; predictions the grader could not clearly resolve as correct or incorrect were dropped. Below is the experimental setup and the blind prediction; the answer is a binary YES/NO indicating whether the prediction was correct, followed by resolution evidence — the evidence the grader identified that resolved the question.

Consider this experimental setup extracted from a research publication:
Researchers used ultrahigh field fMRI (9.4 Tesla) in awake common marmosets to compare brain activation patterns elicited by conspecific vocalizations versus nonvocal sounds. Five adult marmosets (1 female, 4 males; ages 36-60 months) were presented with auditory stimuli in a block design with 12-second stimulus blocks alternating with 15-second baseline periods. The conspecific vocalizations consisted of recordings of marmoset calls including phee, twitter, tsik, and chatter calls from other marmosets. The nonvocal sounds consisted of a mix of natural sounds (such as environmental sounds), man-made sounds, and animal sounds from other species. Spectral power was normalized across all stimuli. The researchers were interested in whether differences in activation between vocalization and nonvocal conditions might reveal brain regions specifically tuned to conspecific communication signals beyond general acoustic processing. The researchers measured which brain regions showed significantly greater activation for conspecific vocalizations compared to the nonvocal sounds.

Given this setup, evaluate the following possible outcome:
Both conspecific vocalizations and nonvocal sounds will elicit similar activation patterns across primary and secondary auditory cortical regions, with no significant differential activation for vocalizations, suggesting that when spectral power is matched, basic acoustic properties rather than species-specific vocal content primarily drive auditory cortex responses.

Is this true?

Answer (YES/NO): NO